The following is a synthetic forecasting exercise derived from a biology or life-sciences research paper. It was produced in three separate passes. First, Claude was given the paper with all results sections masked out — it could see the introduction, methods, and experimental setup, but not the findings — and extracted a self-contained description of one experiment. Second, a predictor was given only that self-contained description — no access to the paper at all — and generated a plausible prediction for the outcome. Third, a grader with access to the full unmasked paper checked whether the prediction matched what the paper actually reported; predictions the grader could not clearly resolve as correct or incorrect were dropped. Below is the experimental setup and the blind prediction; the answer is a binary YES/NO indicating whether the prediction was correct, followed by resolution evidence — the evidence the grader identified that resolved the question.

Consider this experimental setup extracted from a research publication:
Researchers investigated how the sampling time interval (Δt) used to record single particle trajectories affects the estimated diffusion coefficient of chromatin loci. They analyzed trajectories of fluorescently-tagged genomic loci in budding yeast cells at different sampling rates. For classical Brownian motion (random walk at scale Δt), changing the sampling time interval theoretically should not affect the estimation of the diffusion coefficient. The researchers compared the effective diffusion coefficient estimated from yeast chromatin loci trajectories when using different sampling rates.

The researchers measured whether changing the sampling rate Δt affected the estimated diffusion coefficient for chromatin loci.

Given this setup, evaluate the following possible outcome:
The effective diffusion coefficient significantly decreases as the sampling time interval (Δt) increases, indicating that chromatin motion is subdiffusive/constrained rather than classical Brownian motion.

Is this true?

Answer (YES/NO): YES